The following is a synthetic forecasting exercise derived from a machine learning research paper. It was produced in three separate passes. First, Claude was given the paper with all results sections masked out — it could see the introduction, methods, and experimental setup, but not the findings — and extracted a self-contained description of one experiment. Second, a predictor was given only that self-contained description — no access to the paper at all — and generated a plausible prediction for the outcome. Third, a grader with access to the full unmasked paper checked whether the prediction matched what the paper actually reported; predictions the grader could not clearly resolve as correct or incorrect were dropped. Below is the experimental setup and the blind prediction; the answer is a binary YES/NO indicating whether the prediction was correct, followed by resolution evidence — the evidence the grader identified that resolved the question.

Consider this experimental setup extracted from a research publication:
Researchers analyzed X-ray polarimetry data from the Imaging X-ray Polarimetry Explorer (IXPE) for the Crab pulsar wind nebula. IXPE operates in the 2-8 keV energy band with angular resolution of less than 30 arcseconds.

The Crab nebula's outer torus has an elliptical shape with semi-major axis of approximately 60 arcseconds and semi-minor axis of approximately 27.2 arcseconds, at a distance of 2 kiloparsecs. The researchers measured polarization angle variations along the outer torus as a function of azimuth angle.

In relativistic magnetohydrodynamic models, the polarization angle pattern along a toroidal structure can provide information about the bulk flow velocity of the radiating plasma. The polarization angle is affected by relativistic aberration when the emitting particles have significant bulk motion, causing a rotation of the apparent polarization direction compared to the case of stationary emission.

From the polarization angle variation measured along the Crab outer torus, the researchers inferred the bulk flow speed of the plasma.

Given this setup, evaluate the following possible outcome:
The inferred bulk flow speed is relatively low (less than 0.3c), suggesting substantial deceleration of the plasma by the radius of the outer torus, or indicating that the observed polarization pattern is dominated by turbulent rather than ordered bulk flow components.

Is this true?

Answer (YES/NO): NO